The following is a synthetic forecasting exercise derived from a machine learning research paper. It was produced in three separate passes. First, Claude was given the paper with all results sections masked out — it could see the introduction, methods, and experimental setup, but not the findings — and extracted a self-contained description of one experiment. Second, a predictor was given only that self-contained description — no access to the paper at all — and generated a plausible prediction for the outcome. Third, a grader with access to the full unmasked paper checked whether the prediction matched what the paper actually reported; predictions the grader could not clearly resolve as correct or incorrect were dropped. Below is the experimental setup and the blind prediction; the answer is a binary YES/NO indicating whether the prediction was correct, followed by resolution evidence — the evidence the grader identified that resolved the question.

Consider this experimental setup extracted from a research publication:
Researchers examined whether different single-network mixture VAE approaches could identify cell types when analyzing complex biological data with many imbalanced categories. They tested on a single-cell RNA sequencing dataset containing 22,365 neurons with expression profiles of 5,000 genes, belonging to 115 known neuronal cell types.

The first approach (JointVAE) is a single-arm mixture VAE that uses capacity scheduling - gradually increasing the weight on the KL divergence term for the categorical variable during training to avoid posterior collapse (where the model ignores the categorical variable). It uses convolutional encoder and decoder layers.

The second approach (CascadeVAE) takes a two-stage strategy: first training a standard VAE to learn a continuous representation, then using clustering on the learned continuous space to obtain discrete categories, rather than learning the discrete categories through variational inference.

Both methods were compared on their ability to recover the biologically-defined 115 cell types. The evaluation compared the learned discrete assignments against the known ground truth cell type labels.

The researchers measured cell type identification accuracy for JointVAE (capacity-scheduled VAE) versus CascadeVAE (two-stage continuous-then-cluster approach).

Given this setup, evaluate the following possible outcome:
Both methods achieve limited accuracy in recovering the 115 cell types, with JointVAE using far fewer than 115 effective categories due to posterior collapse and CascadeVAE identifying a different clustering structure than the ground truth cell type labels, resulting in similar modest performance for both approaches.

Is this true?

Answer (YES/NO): YES